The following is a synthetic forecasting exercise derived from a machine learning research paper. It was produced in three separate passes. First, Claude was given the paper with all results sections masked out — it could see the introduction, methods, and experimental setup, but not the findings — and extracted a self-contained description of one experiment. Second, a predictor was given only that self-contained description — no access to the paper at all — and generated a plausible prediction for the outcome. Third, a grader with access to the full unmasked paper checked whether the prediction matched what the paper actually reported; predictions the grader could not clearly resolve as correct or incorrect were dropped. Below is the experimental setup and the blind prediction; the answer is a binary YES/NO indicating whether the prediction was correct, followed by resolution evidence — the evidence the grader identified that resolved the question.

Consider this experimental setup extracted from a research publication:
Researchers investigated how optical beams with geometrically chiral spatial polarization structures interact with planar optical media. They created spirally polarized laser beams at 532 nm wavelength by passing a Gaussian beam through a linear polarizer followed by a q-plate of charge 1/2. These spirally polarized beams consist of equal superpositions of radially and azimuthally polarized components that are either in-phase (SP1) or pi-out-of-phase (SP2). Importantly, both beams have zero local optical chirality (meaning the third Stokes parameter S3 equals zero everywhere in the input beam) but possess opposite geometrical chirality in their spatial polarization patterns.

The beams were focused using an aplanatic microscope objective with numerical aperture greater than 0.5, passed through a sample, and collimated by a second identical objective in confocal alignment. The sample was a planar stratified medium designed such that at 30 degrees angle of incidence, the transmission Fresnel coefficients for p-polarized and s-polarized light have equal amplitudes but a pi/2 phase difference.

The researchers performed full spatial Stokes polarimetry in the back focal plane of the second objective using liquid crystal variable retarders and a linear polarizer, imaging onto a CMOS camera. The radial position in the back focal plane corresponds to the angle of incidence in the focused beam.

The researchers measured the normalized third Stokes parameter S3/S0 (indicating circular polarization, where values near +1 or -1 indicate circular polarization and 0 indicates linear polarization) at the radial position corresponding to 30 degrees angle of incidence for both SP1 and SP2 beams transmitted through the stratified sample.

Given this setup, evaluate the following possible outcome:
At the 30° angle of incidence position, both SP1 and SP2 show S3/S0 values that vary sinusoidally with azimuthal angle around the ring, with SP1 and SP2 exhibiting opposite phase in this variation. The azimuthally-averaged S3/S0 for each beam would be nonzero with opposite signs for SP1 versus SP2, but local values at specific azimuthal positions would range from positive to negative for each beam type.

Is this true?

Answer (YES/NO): NO